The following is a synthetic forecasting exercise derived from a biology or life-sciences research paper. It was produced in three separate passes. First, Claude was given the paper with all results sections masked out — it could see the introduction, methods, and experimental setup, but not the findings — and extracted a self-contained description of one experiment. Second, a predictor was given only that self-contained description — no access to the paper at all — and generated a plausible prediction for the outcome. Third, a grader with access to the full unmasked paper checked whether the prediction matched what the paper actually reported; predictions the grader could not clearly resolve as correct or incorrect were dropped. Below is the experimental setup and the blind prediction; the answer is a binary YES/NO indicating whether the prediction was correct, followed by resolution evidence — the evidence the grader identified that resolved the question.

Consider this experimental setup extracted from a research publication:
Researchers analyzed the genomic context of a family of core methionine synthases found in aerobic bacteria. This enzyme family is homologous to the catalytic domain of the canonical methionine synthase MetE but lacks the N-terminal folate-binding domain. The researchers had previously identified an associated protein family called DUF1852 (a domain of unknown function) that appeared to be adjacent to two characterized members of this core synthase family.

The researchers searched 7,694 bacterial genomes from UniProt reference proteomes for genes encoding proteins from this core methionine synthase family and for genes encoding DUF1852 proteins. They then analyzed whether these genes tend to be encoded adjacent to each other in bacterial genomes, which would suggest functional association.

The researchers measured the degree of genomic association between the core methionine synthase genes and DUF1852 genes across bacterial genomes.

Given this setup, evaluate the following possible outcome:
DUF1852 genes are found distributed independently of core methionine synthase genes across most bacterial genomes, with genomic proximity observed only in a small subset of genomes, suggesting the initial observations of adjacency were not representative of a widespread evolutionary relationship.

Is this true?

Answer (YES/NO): NO